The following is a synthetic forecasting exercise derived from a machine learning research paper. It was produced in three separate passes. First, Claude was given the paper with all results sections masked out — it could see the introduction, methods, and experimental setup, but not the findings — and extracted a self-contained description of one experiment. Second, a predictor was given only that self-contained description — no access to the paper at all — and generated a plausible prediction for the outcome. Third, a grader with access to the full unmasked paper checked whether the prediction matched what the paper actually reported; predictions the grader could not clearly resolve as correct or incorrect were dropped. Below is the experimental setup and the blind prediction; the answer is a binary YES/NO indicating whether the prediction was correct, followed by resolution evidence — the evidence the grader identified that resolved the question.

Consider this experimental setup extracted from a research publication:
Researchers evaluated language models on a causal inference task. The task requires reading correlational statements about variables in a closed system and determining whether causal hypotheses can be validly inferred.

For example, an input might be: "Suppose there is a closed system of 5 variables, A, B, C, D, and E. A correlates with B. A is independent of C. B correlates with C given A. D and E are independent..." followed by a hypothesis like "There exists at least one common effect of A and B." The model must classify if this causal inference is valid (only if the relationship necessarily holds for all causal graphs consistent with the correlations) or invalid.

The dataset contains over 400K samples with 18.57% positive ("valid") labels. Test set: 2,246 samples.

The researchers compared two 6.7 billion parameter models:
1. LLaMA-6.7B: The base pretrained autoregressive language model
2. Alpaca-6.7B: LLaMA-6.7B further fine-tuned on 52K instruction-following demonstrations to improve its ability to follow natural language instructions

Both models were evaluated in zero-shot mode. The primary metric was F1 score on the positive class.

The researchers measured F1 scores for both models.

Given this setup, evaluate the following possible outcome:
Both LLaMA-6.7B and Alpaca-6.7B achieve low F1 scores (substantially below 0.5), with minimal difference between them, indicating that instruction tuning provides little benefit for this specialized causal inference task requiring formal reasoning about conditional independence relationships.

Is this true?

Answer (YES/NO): YES